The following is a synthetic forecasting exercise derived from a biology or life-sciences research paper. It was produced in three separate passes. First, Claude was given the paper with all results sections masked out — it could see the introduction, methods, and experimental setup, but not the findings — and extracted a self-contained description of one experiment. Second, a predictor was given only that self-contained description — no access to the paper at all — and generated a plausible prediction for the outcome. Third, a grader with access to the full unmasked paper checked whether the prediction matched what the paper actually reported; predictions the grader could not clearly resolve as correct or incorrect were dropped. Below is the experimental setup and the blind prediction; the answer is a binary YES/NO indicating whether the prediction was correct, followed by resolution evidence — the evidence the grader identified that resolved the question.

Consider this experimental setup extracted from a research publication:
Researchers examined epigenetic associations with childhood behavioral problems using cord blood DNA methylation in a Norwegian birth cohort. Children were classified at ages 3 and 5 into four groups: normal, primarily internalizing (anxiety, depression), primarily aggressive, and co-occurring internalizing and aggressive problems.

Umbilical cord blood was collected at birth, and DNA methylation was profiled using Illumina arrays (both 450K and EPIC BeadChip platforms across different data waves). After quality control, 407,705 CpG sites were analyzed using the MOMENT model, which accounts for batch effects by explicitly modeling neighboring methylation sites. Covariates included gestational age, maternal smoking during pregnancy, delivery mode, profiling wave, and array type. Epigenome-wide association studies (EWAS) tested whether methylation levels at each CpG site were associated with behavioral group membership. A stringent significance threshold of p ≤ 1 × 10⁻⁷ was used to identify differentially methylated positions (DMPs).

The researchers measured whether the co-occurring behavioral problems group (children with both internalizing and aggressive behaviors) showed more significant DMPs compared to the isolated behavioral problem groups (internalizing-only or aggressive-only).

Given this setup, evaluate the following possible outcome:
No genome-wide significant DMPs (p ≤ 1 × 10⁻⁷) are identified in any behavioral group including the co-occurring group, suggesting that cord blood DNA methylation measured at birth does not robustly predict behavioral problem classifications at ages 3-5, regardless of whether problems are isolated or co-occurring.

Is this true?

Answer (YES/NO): NO